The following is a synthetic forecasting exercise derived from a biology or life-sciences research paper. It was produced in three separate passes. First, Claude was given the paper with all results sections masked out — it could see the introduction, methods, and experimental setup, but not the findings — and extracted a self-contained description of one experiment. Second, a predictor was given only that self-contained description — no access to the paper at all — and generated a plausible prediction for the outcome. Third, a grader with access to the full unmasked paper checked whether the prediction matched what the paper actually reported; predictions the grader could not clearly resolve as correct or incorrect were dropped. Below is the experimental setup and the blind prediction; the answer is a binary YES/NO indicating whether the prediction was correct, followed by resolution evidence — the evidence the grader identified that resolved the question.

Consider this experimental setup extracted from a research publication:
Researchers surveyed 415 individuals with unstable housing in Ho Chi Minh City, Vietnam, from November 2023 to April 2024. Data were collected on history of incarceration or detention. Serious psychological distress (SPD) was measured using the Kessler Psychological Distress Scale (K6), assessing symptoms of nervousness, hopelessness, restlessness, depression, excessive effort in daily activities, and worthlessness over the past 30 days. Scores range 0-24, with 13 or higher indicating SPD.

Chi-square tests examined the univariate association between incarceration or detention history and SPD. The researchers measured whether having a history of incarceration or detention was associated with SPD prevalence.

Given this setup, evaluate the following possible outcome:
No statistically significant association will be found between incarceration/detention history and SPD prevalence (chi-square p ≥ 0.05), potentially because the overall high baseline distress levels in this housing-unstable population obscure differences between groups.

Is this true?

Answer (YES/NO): YES